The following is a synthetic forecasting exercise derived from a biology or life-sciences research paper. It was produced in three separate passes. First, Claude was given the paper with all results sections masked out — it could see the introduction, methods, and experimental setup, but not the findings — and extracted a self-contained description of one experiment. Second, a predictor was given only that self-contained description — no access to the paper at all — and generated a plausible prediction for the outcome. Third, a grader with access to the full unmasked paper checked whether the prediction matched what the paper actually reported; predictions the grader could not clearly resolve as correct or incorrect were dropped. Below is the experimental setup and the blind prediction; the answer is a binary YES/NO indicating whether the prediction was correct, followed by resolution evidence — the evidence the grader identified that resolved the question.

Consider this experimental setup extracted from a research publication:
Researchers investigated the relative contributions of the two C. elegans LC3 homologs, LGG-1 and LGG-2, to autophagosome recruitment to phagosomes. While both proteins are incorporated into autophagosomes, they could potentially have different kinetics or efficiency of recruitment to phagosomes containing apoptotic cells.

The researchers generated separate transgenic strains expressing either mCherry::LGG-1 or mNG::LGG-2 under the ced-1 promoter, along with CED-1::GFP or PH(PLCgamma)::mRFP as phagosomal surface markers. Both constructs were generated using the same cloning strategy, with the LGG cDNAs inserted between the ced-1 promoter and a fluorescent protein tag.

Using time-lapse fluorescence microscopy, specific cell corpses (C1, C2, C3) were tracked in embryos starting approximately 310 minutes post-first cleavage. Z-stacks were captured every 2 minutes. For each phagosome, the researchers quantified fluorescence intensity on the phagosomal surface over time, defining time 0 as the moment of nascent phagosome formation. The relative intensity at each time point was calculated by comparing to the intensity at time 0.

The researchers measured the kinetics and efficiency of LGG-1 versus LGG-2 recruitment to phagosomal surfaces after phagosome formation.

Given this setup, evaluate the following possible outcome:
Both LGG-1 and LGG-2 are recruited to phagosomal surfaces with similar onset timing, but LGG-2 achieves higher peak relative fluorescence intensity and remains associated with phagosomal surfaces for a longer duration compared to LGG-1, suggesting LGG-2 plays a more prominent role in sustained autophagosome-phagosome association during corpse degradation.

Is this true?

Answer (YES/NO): NO